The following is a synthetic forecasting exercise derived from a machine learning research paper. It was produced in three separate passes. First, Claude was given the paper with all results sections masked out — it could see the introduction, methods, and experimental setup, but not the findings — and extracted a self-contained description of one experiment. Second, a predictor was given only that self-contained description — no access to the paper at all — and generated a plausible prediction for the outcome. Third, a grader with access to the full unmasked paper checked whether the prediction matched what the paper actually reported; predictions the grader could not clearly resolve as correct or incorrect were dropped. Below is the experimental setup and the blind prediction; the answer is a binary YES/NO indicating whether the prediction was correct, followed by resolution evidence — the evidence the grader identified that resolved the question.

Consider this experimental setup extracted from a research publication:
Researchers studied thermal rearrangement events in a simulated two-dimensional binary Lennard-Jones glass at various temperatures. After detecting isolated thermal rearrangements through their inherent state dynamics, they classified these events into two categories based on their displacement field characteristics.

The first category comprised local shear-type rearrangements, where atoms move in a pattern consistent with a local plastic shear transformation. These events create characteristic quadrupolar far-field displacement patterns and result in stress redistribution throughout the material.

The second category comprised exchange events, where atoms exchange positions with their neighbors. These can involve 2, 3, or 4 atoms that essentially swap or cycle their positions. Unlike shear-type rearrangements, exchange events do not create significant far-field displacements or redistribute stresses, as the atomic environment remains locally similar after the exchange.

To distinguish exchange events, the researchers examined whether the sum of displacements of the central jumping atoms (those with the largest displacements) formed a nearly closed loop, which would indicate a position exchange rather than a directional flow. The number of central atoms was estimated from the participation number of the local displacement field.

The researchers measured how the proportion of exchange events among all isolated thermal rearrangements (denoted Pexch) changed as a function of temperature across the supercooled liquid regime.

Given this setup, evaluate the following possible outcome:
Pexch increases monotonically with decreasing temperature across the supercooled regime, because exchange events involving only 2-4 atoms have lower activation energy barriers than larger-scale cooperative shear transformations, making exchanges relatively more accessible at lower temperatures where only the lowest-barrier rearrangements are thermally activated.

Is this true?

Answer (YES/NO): YES